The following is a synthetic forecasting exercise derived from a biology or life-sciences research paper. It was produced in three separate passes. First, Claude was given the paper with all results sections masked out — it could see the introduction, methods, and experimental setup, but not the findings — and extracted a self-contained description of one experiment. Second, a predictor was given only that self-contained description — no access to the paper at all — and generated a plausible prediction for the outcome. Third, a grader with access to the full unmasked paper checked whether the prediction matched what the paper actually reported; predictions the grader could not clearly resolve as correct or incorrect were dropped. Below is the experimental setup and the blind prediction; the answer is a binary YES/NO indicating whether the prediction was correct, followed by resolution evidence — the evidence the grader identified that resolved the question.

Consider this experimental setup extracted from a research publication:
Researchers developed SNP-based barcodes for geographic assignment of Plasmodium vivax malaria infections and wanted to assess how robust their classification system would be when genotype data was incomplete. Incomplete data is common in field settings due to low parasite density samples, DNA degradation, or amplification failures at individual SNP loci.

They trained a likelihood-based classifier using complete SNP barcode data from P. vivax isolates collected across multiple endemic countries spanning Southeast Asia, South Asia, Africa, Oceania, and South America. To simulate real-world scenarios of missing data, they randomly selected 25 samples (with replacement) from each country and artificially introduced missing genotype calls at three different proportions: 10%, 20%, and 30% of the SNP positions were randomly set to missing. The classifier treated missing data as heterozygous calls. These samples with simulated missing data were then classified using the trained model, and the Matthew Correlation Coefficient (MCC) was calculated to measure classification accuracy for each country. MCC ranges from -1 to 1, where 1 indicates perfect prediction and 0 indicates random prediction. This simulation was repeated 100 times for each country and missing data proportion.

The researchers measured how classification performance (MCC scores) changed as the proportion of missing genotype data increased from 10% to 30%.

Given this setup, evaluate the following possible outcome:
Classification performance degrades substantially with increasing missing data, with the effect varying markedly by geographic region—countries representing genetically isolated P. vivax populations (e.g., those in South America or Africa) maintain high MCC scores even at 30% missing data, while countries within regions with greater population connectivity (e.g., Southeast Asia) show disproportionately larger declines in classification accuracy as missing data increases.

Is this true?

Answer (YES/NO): NO